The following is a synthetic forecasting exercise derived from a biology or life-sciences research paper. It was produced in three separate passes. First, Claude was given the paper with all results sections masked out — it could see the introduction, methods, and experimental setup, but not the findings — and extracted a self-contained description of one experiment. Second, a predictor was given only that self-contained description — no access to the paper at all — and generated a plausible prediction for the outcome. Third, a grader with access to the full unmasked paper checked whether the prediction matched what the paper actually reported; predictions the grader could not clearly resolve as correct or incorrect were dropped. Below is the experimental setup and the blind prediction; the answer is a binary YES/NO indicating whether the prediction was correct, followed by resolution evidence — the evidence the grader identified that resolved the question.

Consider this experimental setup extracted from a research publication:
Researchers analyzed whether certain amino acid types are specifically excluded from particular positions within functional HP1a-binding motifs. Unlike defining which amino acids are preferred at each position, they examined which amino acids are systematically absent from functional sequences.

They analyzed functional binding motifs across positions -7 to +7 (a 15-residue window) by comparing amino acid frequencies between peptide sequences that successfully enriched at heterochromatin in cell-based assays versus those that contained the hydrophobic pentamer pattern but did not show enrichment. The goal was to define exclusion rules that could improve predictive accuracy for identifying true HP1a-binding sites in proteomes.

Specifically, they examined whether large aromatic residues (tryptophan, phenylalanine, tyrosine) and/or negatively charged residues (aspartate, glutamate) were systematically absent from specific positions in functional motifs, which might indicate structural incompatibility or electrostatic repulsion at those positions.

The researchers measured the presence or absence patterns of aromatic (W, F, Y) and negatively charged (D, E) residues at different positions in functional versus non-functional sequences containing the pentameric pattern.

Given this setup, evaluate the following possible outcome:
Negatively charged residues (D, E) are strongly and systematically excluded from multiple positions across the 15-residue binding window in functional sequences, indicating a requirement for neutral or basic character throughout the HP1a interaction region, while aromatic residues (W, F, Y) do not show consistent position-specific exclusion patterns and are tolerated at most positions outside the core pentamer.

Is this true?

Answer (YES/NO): NO